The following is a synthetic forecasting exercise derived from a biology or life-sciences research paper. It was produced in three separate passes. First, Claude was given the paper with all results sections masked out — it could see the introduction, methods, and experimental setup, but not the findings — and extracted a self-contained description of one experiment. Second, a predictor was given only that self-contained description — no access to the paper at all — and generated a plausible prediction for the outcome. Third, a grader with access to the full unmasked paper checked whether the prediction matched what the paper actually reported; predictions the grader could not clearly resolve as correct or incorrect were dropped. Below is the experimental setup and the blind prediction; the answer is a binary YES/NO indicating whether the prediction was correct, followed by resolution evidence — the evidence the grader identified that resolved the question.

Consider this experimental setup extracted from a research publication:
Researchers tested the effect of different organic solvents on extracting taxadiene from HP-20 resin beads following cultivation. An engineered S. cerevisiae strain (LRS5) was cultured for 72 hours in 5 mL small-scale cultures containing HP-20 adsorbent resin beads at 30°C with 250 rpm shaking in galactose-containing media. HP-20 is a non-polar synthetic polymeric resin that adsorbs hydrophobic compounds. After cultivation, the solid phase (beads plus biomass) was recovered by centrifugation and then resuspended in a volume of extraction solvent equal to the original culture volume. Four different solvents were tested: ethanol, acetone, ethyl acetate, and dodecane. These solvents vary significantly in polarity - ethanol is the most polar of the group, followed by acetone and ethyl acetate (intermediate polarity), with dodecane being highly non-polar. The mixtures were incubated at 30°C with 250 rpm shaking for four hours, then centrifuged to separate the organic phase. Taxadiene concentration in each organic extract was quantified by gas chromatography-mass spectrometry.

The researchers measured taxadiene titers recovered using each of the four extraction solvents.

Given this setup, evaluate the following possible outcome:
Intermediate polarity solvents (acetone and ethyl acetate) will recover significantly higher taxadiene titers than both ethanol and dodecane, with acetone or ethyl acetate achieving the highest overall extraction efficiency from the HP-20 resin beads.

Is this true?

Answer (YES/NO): NO